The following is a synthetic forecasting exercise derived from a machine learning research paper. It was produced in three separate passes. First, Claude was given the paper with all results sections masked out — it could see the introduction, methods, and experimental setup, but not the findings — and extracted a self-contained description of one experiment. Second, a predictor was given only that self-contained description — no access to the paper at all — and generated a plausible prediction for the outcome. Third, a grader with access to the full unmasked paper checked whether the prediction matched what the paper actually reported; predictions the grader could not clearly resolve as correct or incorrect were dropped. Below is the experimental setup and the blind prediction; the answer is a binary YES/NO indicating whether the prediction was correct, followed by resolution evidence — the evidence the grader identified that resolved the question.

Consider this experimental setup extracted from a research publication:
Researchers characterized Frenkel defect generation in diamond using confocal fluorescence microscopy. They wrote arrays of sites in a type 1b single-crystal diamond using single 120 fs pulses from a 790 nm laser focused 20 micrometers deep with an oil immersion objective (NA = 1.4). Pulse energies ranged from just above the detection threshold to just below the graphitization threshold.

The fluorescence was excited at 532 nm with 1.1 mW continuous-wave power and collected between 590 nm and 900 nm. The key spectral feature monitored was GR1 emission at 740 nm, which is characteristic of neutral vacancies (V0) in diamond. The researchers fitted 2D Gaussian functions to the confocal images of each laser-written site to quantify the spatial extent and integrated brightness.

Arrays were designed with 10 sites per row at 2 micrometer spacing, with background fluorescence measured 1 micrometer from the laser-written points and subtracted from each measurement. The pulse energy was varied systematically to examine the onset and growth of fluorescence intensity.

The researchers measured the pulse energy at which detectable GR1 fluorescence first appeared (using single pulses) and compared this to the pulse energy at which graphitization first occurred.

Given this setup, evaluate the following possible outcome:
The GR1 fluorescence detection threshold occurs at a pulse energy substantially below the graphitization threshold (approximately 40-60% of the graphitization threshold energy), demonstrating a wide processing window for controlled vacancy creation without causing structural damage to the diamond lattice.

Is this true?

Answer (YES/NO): NO